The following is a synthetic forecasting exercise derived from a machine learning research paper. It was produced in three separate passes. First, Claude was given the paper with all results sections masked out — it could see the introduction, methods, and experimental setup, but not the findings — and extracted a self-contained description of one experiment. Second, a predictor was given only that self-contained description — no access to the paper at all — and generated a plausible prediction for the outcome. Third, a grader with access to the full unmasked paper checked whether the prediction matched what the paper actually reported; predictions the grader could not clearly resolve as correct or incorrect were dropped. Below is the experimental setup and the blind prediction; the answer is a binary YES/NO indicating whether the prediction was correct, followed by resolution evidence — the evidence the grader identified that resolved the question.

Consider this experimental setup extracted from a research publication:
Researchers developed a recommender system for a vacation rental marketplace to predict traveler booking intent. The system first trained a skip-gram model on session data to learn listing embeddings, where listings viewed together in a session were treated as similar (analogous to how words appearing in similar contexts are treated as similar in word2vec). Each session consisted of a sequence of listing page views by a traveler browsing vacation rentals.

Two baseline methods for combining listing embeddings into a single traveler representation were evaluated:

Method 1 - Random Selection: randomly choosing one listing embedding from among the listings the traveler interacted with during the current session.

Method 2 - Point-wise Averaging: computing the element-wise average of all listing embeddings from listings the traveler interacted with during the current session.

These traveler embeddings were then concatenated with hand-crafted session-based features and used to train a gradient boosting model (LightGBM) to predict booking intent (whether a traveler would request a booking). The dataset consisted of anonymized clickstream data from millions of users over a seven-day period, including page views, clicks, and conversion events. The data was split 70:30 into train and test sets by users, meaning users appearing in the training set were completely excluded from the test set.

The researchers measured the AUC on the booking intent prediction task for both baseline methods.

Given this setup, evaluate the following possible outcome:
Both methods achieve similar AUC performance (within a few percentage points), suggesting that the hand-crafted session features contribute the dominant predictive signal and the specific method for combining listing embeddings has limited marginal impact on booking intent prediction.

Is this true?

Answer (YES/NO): YES